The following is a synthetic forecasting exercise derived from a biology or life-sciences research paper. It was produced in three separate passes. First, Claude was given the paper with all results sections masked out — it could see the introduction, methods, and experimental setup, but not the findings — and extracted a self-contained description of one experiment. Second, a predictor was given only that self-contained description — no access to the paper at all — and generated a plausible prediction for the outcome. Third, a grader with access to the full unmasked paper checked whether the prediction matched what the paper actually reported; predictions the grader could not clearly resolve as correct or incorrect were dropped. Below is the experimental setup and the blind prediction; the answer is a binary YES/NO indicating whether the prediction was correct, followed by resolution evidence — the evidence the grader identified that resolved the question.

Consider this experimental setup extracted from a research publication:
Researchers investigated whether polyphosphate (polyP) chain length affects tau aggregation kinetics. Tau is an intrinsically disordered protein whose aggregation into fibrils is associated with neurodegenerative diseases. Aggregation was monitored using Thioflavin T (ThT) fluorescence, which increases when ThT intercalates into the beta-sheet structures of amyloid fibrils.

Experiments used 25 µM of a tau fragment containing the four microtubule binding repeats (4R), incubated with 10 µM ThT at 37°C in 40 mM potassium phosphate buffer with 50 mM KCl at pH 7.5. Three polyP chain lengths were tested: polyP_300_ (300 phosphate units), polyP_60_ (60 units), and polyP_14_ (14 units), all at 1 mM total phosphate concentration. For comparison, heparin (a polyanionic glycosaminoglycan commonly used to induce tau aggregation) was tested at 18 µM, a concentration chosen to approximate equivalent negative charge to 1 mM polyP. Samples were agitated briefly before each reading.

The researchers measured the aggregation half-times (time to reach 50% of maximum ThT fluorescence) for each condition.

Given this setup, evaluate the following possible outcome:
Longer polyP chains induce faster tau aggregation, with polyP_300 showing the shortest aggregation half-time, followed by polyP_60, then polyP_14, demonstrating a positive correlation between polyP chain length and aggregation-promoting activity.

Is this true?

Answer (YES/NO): YES